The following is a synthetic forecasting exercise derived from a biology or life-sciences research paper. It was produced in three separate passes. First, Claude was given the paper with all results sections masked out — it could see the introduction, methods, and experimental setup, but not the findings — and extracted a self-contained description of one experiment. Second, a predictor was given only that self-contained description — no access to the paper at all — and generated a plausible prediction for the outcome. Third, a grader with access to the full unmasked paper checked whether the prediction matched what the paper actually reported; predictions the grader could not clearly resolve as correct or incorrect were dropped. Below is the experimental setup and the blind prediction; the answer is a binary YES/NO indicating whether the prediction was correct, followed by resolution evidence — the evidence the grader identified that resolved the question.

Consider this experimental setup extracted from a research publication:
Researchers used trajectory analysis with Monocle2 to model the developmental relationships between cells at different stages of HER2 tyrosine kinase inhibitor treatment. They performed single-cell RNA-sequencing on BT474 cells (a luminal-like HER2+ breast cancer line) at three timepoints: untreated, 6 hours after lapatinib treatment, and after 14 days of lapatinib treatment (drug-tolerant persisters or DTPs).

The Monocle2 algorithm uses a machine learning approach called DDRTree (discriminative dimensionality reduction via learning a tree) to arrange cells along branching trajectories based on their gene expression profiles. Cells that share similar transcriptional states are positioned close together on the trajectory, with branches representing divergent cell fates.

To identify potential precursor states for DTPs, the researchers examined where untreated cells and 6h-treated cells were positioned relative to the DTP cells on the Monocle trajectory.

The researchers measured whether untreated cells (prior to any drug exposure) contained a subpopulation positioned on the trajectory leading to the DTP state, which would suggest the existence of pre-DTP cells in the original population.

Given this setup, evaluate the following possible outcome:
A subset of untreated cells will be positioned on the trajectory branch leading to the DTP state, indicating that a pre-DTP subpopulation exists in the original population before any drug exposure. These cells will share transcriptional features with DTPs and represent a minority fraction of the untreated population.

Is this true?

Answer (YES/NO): YES